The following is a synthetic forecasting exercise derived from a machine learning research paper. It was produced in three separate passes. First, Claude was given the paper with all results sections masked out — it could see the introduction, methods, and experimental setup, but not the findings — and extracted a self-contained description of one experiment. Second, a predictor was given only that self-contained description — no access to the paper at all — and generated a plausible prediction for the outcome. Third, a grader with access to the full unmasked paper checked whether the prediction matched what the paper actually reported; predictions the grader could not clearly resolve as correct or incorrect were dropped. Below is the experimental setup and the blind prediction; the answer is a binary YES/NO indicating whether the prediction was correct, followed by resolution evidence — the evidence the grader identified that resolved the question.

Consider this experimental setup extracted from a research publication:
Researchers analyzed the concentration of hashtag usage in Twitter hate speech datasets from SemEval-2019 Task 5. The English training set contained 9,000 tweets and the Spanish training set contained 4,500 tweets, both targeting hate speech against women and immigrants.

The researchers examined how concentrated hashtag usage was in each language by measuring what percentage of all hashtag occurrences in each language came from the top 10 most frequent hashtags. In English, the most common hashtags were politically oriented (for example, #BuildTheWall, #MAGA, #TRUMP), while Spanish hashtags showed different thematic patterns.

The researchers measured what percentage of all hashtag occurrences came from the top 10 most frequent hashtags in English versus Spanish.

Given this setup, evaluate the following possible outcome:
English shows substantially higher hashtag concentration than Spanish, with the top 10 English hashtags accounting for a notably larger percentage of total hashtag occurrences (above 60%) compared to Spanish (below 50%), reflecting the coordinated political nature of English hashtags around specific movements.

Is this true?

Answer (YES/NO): NO